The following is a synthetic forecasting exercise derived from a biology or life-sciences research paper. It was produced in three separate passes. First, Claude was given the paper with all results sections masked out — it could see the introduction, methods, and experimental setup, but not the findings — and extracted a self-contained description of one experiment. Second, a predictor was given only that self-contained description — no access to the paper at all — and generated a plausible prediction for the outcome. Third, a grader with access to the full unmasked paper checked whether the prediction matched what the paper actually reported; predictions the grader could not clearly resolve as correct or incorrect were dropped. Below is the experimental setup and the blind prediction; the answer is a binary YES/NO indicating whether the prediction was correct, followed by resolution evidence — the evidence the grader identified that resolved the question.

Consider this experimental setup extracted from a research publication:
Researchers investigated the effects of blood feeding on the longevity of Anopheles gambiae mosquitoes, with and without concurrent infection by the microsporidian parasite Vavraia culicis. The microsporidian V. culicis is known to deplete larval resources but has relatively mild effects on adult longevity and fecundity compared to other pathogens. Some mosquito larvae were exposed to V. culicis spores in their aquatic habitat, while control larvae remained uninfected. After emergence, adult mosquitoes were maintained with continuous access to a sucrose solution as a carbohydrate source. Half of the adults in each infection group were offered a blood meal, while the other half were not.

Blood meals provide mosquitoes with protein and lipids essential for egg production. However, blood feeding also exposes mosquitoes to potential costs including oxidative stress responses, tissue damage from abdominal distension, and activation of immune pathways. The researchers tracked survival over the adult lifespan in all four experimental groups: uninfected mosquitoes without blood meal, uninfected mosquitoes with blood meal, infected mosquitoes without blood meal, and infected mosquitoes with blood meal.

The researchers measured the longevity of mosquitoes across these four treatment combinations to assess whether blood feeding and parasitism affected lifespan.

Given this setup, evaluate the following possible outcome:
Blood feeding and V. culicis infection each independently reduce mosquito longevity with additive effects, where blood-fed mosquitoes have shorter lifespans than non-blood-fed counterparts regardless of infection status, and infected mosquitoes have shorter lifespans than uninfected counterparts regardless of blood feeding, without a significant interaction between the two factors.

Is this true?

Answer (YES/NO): NO